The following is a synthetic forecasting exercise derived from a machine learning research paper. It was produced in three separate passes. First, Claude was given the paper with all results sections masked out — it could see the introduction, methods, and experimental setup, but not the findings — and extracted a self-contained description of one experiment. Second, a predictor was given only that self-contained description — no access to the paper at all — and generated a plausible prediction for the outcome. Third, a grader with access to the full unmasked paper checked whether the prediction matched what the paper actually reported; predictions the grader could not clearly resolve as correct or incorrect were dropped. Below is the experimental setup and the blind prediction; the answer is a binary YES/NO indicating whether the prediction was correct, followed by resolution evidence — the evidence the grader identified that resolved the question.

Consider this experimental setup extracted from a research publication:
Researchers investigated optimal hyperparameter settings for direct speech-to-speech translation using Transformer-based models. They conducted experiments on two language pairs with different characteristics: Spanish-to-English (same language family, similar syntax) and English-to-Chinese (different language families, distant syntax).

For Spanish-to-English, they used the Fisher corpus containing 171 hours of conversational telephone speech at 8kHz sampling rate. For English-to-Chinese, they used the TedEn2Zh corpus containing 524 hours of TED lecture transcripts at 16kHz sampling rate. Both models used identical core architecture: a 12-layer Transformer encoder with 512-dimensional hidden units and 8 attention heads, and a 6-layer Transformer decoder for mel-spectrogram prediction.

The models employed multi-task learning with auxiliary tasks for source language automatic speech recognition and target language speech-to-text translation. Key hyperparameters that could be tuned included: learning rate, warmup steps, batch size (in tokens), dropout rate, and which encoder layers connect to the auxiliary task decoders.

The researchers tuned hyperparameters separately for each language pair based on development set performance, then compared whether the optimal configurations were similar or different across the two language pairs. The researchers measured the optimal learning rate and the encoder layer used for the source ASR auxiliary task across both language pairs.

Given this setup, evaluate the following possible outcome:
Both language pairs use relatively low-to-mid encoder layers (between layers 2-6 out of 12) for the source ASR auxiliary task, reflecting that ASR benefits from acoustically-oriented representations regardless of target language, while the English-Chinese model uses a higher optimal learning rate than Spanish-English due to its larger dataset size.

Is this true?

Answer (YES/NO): NO